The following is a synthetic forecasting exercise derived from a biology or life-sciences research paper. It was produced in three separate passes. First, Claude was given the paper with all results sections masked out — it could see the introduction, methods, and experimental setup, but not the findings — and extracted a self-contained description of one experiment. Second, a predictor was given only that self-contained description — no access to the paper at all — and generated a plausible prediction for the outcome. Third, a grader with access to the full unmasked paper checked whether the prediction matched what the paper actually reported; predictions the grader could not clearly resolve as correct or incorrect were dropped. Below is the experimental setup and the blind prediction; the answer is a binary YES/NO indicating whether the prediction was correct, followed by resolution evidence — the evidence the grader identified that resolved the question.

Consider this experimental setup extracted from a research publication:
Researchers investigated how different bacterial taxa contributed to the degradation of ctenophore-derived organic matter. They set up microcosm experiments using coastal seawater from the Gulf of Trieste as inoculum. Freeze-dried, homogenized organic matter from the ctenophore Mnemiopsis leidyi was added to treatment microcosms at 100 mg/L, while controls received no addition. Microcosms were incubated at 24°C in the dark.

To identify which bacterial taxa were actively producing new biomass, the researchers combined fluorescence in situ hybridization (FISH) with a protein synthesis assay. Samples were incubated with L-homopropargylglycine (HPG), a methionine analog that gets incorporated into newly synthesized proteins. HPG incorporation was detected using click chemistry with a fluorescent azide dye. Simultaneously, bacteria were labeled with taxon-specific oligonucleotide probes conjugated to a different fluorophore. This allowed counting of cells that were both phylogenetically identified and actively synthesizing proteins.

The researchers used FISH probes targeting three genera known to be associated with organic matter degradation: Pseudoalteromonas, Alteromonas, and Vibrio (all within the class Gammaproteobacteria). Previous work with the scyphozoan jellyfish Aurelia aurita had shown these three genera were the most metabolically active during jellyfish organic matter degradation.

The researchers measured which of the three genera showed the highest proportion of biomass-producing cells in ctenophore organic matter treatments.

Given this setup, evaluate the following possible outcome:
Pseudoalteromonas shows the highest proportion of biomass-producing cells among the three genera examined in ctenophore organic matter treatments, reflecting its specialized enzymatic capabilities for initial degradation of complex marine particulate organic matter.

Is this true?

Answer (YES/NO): YES